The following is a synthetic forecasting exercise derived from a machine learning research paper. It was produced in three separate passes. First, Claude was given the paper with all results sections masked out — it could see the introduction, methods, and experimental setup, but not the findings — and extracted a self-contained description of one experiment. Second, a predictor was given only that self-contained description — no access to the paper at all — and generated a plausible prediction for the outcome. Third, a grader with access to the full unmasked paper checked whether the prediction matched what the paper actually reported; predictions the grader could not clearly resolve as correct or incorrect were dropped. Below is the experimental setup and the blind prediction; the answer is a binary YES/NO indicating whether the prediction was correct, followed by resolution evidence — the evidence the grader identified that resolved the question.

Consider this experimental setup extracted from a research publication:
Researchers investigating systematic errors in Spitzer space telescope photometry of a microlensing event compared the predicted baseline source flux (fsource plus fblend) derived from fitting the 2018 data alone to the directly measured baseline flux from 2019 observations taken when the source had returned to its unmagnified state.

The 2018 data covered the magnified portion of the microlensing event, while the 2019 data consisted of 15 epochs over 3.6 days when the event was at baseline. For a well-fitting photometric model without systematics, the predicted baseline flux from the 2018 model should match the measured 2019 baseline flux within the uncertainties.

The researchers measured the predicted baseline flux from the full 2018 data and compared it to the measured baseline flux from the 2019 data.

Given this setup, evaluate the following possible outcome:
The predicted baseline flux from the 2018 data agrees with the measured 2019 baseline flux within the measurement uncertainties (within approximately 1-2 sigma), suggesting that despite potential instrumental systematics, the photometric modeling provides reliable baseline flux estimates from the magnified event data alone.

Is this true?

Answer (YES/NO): NO